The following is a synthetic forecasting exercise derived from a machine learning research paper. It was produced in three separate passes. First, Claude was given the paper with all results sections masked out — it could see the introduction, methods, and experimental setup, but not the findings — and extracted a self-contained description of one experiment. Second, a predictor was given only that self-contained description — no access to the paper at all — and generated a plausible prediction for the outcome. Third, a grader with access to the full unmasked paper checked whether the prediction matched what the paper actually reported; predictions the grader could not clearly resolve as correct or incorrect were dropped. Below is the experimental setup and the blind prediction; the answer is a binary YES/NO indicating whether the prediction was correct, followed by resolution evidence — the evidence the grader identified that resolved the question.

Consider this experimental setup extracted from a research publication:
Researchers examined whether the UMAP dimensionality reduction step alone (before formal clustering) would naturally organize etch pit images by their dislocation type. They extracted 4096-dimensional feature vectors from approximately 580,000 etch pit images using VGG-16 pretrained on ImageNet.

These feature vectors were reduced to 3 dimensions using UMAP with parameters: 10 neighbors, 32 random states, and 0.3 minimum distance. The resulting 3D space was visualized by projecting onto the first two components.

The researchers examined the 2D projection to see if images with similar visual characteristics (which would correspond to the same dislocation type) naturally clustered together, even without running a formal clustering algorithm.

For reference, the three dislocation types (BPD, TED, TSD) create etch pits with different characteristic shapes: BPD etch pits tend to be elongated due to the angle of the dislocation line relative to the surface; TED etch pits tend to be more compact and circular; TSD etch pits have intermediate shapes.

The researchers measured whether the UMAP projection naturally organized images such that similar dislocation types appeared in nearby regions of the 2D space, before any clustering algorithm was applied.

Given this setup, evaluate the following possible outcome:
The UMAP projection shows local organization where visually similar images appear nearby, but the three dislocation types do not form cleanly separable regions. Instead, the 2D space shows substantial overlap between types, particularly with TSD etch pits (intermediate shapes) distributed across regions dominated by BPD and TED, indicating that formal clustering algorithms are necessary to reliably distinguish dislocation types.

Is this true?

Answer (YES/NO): NO